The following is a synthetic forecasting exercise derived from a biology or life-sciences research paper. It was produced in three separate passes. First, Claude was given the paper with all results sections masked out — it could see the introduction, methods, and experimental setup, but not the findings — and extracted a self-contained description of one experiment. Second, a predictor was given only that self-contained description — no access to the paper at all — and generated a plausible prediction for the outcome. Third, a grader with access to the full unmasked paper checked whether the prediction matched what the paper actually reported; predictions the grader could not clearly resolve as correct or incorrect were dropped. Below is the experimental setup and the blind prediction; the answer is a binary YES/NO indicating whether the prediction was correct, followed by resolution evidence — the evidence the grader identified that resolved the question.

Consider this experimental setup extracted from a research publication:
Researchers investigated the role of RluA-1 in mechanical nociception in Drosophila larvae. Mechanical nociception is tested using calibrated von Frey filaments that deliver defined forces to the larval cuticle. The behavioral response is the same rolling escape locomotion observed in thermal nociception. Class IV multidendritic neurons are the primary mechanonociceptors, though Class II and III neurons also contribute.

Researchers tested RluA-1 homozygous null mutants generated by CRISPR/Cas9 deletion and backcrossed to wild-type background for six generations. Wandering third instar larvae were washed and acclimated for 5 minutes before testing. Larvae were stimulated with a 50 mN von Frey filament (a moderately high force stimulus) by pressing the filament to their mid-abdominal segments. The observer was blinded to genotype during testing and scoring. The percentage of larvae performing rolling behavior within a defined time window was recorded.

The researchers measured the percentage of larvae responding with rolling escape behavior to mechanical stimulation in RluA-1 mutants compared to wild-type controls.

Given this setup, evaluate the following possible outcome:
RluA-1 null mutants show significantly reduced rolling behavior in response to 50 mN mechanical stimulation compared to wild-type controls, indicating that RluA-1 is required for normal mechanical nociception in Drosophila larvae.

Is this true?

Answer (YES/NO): NO